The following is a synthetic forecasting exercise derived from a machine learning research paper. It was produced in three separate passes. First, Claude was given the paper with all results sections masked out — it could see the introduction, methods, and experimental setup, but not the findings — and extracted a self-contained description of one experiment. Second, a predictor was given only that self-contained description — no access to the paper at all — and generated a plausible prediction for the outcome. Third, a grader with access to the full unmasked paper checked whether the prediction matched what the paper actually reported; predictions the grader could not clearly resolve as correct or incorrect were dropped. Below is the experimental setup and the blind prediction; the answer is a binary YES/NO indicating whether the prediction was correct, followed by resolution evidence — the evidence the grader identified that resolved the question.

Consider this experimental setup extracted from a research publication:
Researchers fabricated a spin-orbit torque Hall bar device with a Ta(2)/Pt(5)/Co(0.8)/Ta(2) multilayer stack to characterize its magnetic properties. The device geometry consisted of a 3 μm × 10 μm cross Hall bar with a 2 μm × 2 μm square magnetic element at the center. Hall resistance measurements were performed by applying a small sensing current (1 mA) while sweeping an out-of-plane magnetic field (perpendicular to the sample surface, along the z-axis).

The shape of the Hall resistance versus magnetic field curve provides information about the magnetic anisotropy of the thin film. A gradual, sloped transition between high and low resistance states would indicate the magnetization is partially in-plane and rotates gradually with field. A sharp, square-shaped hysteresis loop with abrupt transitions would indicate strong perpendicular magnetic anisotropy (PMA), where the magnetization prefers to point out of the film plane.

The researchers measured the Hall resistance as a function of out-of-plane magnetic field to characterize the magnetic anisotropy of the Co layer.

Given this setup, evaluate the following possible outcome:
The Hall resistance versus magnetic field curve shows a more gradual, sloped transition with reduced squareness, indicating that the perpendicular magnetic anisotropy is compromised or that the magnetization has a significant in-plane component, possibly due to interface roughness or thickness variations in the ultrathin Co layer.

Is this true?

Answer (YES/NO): NO